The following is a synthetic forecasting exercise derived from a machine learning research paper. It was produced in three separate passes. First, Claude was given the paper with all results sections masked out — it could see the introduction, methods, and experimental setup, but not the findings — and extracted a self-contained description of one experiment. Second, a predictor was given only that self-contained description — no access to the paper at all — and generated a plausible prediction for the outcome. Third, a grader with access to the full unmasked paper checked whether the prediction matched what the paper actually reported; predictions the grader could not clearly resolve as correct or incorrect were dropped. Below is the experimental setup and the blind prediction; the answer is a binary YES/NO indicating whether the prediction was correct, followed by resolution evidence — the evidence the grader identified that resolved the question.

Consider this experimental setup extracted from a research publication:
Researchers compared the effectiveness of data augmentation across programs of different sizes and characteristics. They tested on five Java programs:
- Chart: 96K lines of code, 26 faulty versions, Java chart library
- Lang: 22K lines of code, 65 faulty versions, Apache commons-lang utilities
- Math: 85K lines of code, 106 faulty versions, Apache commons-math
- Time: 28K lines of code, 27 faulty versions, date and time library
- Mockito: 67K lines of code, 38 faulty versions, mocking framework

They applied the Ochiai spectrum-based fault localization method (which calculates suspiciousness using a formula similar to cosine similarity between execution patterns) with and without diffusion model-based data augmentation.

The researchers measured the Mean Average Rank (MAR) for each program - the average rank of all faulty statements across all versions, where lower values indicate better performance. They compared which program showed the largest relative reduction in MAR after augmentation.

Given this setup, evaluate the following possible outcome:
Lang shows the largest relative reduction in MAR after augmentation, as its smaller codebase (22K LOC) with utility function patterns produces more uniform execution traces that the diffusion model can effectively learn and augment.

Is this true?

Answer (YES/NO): NO